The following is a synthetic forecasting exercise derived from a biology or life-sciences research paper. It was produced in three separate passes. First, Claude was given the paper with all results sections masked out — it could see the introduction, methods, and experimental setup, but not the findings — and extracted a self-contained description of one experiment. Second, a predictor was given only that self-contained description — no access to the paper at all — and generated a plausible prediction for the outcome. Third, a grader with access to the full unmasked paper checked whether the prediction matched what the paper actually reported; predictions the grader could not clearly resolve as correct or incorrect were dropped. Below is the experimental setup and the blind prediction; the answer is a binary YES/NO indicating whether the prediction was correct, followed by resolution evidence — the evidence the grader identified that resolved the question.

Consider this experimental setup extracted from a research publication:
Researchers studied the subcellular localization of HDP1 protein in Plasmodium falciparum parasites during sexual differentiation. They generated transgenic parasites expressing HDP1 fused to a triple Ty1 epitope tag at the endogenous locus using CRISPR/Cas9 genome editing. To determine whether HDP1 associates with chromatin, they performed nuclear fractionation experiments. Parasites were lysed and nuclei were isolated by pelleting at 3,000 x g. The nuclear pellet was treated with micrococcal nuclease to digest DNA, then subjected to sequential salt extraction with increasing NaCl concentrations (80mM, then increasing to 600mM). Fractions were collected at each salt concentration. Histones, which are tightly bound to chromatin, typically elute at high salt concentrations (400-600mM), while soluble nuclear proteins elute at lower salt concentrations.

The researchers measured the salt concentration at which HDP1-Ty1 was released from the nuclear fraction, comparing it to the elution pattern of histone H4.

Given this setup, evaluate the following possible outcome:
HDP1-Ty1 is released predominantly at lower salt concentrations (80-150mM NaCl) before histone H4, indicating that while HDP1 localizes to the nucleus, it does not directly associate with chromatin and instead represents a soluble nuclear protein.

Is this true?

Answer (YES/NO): NO